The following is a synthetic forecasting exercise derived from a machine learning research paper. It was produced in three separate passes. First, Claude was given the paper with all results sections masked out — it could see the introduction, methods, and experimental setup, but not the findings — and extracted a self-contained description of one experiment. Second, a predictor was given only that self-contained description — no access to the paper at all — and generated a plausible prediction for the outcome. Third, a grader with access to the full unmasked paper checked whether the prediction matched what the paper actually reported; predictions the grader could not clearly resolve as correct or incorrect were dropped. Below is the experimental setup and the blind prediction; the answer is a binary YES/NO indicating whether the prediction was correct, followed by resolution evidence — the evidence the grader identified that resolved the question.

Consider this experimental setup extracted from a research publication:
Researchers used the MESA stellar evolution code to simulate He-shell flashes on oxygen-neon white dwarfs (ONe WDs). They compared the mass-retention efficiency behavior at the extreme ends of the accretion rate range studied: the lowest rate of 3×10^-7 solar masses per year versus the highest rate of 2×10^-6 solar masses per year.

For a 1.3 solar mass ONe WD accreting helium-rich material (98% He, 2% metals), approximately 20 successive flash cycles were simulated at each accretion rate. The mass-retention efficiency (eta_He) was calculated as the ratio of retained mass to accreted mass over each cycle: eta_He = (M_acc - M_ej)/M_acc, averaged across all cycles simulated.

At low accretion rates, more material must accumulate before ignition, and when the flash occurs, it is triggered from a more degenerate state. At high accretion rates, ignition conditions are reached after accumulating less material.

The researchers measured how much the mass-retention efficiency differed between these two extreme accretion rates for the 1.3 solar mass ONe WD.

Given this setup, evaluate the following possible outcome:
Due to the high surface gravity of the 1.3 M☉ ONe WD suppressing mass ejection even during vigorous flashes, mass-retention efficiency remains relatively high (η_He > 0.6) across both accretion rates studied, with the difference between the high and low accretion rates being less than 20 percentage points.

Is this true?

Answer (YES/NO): NO